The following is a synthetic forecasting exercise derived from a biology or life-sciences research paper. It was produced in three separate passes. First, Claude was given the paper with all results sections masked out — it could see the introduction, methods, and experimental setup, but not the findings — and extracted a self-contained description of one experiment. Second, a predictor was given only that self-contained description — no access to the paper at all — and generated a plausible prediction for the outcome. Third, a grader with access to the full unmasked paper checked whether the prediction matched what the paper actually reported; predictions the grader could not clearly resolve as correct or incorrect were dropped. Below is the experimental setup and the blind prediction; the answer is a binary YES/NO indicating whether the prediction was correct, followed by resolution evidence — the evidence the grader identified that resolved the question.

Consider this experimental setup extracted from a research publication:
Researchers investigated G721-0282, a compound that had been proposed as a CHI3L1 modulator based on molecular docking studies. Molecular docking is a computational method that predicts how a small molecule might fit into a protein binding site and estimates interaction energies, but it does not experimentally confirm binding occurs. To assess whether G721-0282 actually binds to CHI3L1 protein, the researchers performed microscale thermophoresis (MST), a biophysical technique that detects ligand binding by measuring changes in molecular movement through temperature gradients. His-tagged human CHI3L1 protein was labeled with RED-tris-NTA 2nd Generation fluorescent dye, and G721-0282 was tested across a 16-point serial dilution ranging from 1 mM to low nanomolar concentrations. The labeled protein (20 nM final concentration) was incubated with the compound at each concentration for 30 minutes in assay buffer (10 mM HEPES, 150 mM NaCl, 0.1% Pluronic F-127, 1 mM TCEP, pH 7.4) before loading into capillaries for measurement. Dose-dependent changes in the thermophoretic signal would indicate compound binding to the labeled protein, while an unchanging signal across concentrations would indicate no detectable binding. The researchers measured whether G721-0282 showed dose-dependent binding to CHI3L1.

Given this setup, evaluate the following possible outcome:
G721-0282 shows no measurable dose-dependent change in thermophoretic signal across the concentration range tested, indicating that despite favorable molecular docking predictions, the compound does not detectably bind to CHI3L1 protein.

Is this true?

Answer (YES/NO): YES